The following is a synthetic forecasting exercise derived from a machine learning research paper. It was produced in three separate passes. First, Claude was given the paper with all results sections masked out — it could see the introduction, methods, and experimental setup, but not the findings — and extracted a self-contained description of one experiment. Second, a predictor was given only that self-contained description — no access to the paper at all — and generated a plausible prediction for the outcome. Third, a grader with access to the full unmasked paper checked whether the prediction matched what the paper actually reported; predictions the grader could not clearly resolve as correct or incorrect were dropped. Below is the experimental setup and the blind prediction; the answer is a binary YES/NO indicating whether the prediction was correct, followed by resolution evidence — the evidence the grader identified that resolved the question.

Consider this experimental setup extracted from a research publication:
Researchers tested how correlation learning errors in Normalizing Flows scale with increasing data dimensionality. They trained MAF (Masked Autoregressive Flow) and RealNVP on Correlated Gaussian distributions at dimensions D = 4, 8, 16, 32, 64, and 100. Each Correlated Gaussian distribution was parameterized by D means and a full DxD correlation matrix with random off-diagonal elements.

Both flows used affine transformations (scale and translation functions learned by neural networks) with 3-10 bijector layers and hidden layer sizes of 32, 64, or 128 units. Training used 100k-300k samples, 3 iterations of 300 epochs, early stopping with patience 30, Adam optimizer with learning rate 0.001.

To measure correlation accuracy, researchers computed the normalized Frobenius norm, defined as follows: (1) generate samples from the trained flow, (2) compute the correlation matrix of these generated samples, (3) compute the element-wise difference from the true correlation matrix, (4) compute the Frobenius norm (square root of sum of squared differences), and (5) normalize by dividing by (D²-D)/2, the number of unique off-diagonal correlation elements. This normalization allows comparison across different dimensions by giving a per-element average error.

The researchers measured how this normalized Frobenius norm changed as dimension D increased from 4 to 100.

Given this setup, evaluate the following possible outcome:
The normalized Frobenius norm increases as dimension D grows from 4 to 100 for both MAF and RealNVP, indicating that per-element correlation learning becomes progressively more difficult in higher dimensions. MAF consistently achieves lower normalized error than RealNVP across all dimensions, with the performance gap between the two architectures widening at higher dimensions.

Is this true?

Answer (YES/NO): NO